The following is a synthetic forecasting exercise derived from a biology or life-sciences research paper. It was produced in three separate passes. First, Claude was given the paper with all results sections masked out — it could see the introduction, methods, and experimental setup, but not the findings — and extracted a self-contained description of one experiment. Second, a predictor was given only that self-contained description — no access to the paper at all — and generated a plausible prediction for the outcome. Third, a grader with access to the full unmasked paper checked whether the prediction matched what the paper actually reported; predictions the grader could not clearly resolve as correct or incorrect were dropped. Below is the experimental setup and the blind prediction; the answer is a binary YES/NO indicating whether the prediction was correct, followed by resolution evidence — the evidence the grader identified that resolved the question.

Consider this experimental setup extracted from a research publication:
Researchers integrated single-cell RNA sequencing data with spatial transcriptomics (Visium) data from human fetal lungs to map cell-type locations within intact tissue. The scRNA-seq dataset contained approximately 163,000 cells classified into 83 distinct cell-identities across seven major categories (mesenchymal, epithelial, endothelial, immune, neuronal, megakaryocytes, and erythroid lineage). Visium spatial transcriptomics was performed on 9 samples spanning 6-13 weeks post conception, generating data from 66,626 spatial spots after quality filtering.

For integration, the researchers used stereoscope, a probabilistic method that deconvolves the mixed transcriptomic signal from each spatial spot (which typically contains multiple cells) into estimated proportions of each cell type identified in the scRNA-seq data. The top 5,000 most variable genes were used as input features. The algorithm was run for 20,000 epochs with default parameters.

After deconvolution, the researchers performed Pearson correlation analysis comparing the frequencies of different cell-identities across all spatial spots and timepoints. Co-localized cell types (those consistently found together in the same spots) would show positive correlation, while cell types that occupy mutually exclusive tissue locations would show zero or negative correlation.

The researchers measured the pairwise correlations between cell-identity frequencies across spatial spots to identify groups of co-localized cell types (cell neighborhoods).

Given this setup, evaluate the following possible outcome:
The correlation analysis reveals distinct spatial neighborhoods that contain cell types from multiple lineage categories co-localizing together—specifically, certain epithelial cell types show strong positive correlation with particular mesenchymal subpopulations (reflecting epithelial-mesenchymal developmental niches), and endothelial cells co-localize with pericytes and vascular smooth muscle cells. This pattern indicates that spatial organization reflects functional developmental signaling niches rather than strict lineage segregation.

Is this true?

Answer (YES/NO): YES